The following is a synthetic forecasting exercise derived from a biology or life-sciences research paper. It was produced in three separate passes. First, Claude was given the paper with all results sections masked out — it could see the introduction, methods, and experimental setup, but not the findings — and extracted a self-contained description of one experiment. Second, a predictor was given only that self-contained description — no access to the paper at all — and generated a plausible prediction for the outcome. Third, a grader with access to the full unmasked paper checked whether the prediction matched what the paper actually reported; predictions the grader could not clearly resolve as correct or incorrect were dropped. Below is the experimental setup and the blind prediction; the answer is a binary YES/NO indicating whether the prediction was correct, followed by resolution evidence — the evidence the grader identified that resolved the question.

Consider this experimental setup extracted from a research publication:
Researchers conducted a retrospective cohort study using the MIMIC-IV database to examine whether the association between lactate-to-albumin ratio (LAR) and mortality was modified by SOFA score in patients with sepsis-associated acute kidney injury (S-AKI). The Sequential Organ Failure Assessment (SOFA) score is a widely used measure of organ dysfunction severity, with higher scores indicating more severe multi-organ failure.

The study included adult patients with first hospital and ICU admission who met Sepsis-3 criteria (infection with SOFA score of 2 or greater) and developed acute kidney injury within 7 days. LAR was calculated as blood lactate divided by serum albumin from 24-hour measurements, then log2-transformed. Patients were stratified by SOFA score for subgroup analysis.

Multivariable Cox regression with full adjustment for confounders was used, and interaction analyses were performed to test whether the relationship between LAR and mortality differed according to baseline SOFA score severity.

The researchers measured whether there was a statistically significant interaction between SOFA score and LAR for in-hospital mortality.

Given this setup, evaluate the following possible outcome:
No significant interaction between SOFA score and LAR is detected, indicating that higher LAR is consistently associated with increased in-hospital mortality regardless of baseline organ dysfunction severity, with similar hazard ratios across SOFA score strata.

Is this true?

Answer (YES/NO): YES